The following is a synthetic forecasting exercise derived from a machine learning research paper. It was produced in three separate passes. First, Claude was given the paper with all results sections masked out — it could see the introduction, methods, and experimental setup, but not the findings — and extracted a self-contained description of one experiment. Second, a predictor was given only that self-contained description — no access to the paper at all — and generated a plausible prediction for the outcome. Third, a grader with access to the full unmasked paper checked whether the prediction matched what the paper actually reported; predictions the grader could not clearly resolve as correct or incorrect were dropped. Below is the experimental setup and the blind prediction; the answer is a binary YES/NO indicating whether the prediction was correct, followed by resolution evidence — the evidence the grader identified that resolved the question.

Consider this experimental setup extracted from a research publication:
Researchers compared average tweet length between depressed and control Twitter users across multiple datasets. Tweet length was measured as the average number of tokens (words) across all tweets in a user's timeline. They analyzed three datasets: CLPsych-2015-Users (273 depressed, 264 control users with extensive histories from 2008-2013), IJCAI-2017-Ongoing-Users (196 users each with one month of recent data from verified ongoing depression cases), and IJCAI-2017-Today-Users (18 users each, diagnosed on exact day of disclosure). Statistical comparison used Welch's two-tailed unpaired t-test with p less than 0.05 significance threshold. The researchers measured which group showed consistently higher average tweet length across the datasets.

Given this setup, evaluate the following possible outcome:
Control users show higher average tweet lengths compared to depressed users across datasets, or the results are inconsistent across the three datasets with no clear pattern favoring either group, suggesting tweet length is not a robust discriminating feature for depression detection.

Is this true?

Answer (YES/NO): NO